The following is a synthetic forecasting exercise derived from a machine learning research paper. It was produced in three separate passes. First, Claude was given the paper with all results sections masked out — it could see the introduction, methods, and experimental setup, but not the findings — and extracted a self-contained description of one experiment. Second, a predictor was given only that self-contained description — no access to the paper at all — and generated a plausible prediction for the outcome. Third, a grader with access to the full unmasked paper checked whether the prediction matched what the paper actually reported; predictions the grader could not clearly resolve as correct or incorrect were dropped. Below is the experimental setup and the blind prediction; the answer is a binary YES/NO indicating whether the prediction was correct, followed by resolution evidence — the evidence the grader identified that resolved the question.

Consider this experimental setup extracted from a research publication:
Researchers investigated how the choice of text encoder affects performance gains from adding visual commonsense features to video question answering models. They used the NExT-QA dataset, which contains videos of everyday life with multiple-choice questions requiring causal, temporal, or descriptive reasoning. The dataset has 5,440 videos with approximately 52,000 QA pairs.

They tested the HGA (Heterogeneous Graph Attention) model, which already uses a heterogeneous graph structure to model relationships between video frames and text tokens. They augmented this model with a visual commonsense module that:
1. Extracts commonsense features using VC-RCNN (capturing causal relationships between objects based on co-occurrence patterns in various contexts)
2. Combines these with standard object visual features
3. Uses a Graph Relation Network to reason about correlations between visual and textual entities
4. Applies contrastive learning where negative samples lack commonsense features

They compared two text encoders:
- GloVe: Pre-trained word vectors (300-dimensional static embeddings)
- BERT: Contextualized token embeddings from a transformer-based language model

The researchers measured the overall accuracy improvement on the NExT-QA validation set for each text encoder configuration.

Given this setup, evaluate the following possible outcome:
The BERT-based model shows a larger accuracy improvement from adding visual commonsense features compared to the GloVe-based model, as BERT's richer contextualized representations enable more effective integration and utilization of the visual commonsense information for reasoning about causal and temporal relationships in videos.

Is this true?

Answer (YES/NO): NO